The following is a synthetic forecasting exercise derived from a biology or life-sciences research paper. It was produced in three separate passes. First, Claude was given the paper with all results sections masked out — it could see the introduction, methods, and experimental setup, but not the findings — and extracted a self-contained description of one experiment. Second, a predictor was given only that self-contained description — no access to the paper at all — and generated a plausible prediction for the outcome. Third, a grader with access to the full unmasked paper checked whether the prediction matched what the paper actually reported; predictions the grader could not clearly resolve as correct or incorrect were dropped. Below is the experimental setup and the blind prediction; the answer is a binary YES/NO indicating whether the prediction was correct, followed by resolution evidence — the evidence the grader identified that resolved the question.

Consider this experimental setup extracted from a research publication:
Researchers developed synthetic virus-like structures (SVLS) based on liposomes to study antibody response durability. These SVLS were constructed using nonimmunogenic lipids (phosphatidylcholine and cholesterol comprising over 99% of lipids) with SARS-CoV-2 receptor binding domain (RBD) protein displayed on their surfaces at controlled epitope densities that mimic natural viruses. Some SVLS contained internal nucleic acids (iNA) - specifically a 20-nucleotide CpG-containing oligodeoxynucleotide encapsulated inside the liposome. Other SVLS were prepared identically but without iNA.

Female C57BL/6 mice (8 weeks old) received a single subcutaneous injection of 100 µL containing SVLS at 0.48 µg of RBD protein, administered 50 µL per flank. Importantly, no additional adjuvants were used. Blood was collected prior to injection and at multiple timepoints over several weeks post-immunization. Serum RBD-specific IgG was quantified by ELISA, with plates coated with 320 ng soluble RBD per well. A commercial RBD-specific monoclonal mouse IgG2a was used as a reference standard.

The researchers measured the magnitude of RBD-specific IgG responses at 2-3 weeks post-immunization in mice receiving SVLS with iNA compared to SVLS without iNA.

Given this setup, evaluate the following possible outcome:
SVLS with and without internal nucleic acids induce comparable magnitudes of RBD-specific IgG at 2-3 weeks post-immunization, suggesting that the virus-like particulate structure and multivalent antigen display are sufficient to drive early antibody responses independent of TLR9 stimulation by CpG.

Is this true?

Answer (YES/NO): NO